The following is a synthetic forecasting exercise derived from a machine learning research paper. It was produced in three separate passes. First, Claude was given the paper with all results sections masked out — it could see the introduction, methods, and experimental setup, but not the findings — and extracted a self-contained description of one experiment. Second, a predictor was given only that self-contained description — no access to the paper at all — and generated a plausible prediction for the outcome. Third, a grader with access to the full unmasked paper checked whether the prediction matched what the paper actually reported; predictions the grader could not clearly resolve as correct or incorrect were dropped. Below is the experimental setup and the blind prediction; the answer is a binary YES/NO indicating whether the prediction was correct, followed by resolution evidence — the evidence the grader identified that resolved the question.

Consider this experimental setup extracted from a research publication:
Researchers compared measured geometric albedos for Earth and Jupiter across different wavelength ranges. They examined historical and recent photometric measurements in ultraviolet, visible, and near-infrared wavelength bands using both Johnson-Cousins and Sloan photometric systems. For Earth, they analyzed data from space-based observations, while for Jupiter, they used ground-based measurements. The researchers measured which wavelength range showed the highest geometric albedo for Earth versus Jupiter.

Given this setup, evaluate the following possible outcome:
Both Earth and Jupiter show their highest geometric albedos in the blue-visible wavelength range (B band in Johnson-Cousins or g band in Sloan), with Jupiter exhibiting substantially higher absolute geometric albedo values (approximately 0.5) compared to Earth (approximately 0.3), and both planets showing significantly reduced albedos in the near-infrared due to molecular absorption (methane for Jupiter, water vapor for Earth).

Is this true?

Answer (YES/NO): NO